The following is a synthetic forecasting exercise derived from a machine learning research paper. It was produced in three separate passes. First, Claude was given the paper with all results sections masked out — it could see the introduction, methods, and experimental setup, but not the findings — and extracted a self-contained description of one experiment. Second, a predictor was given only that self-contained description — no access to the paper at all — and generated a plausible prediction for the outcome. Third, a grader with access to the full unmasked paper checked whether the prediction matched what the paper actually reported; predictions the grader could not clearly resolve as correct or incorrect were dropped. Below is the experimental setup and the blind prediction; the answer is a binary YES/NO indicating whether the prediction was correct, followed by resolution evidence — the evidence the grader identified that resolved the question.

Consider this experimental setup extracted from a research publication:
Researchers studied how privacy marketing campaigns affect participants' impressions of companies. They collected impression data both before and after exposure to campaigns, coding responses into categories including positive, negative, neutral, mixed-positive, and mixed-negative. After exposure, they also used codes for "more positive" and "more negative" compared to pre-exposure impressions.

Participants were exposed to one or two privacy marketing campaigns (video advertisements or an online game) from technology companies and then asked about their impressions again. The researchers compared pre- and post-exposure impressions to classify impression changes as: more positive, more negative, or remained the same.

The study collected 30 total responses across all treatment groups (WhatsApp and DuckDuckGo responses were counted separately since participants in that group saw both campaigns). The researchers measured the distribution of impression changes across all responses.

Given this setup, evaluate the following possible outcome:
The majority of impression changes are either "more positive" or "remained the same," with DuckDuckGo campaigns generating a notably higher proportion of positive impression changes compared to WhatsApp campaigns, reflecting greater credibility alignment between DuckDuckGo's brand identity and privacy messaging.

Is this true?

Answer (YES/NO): NO